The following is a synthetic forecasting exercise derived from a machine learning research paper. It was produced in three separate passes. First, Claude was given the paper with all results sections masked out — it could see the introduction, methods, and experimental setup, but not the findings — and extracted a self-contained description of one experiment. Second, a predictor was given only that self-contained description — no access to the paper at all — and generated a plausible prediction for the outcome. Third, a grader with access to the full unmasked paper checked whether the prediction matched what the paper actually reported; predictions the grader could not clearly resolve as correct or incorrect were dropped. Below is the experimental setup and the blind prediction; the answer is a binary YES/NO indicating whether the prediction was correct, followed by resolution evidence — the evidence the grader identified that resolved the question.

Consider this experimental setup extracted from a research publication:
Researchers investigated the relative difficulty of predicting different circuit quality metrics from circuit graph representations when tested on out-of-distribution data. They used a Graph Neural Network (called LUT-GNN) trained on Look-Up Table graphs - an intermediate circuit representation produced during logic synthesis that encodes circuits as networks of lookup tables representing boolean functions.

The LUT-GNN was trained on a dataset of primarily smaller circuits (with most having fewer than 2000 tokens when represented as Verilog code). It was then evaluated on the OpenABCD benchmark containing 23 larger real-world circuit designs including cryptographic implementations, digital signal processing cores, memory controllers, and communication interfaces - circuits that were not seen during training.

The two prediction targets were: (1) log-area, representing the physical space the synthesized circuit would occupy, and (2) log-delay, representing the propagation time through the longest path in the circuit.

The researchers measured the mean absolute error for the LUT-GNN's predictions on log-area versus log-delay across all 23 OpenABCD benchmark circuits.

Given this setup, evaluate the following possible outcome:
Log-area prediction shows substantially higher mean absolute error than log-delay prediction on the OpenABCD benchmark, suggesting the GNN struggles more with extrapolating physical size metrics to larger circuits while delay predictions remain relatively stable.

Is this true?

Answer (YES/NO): YES